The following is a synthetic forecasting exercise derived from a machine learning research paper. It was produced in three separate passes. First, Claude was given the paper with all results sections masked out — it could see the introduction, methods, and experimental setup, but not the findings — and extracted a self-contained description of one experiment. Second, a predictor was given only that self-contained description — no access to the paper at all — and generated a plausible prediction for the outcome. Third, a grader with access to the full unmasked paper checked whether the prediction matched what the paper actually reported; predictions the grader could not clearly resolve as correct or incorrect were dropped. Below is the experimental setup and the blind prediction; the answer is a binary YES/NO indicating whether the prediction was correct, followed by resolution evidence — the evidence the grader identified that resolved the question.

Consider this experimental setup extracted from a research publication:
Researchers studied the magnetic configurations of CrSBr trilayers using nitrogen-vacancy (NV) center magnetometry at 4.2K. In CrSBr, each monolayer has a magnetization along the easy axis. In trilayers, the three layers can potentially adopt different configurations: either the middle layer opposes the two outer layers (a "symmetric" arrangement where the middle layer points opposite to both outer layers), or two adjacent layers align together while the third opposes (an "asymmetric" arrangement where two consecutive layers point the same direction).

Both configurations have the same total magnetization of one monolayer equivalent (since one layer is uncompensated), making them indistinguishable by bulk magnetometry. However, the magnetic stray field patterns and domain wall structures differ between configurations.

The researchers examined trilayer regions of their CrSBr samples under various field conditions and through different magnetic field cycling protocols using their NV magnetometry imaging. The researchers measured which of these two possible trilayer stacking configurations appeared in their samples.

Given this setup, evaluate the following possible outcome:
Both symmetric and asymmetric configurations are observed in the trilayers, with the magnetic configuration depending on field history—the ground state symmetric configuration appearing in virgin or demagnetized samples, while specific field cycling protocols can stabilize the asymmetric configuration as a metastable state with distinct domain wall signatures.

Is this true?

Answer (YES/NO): NO